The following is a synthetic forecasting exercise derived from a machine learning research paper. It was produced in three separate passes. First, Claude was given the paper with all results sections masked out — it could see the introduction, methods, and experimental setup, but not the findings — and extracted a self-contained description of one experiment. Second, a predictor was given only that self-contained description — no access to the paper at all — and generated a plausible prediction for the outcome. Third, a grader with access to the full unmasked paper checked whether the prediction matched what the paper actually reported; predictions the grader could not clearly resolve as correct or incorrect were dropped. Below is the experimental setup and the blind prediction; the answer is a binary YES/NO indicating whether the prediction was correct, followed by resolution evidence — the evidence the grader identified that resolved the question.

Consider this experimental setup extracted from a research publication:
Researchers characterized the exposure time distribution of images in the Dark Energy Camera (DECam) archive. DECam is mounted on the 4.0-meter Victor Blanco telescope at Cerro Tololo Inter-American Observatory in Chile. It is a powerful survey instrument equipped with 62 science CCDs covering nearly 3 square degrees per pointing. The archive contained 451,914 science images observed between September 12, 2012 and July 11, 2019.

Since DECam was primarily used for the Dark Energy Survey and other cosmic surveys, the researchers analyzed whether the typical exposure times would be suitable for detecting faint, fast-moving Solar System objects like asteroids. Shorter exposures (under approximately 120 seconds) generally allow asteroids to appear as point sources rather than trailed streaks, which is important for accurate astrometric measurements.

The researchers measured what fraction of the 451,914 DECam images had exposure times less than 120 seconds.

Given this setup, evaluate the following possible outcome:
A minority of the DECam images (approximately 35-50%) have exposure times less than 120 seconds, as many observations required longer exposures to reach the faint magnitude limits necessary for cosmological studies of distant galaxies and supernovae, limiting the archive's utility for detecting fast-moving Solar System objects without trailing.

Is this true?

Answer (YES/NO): NO